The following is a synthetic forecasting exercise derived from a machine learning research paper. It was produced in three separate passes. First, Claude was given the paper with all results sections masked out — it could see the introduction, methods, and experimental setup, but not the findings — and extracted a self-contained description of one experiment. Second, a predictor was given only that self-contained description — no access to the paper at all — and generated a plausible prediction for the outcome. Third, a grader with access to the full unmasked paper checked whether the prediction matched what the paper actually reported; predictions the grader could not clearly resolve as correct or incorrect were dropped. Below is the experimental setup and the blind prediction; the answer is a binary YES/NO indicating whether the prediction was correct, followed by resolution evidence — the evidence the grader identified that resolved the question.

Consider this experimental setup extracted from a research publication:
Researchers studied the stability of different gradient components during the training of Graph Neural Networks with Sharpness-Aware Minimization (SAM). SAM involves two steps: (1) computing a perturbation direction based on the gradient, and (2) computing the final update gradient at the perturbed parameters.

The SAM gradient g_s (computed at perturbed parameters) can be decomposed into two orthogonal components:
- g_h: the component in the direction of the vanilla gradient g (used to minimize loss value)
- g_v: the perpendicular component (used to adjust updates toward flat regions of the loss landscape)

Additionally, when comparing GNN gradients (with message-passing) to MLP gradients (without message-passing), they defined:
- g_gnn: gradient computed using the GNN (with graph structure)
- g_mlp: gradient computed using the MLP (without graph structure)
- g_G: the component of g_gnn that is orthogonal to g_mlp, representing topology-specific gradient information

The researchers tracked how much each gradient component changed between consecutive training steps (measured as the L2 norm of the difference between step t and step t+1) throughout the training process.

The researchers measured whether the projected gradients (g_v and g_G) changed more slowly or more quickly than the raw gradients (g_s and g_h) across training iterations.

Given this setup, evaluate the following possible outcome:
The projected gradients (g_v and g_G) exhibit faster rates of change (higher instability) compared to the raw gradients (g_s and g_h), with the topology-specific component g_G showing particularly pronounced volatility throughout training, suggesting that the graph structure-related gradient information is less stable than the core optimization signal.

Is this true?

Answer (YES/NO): NO